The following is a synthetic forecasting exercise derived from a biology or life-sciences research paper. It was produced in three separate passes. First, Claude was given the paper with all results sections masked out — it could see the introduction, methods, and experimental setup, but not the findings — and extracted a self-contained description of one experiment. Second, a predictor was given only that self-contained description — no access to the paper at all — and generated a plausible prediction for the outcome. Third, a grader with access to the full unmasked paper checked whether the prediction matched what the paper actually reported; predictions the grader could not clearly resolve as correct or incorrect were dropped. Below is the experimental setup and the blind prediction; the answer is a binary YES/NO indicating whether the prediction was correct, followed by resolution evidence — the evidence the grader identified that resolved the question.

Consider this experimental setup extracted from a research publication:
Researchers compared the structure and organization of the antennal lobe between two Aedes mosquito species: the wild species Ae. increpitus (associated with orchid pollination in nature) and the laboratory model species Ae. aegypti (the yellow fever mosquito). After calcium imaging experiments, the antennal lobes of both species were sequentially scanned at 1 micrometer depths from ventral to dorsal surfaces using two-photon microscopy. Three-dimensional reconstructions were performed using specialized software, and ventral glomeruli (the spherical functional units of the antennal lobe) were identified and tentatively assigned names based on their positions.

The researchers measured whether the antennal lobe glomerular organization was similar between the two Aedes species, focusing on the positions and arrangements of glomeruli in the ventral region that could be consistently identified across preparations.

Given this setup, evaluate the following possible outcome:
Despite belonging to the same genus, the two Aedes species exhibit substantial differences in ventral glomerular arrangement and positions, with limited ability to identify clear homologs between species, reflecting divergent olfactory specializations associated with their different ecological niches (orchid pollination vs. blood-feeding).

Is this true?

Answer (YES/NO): NO